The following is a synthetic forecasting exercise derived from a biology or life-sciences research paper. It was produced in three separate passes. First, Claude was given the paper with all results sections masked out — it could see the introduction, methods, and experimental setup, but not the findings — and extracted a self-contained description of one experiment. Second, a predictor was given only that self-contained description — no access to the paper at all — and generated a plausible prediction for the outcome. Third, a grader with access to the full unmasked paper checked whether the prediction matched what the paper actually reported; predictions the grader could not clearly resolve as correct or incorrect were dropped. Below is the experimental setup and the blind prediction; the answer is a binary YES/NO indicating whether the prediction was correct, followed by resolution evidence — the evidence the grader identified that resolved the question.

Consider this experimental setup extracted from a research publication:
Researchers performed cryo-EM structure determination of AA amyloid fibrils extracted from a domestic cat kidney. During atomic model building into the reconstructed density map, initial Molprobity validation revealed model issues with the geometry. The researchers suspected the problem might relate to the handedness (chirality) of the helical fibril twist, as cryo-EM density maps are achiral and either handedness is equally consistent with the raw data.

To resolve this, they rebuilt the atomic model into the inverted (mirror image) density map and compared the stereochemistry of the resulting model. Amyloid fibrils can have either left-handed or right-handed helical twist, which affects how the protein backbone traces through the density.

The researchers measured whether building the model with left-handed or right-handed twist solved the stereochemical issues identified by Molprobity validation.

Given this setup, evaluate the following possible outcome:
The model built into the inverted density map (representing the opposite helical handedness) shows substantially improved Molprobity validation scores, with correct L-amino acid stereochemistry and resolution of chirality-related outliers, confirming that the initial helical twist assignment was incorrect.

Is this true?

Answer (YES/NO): YES